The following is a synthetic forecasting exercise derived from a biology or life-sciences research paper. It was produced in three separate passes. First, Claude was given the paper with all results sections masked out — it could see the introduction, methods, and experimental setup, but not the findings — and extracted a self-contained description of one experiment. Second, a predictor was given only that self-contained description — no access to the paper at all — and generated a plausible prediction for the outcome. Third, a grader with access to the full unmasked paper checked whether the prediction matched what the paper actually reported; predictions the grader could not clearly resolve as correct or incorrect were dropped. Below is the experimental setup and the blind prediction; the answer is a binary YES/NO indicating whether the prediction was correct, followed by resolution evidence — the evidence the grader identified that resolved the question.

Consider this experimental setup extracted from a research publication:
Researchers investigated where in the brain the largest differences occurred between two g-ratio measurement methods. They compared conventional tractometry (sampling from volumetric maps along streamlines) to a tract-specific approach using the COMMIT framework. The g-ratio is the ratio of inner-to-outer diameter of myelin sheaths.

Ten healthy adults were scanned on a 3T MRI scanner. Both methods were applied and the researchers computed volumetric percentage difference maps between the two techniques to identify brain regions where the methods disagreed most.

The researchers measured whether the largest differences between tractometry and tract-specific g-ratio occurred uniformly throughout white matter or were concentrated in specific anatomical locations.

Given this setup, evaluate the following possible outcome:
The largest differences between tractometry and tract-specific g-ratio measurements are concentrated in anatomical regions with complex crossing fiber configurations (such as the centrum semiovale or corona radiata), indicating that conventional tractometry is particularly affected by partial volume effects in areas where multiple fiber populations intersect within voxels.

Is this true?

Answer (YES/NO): NO